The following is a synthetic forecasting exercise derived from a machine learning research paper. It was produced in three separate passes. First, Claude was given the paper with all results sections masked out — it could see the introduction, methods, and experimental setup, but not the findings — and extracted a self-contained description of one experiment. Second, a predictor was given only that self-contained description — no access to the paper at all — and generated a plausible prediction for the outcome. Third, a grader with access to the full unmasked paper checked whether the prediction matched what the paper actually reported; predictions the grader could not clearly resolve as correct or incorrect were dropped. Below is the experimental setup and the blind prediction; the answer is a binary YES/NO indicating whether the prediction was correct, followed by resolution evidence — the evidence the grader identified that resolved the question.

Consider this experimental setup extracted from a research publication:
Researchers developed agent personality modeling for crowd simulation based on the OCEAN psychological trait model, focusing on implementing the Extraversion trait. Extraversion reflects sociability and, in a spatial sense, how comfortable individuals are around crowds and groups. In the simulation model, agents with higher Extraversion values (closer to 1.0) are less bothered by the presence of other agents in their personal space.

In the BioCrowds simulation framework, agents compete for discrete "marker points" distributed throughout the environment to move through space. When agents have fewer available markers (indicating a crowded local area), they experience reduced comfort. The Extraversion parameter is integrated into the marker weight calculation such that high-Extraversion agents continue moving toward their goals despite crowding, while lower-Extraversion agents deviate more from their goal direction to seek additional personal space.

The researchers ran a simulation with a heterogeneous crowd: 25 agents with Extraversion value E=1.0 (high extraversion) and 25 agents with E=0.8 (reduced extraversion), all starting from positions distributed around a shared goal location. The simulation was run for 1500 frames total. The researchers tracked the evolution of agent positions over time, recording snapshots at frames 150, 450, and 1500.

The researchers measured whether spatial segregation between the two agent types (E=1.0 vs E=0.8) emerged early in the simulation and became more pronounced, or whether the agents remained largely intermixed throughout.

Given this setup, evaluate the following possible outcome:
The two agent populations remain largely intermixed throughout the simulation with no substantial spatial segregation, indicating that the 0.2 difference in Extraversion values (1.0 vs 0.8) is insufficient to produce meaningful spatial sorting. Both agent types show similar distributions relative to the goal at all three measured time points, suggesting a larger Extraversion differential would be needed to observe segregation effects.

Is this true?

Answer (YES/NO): NO